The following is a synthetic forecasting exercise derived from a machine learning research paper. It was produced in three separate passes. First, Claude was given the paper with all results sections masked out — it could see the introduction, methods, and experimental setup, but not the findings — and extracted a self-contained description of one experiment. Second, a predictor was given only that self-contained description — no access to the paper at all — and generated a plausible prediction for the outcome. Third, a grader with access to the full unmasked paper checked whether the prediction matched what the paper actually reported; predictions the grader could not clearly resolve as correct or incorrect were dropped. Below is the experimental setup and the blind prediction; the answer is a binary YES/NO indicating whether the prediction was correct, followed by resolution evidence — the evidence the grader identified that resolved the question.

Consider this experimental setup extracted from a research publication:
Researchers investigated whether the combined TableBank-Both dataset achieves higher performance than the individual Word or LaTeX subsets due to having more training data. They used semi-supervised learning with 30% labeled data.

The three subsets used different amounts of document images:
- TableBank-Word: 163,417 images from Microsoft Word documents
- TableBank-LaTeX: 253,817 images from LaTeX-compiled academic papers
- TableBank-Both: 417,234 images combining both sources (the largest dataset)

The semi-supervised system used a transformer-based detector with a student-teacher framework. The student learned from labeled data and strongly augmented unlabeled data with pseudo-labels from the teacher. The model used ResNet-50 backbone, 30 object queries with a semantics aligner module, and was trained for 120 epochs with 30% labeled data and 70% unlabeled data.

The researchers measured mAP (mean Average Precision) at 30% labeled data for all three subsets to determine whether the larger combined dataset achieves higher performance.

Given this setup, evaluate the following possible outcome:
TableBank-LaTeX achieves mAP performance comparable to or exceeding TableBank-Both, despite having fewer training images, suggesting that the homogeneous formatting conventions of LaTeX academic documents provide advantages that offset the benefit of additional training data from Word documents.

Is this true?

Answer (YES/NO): NO